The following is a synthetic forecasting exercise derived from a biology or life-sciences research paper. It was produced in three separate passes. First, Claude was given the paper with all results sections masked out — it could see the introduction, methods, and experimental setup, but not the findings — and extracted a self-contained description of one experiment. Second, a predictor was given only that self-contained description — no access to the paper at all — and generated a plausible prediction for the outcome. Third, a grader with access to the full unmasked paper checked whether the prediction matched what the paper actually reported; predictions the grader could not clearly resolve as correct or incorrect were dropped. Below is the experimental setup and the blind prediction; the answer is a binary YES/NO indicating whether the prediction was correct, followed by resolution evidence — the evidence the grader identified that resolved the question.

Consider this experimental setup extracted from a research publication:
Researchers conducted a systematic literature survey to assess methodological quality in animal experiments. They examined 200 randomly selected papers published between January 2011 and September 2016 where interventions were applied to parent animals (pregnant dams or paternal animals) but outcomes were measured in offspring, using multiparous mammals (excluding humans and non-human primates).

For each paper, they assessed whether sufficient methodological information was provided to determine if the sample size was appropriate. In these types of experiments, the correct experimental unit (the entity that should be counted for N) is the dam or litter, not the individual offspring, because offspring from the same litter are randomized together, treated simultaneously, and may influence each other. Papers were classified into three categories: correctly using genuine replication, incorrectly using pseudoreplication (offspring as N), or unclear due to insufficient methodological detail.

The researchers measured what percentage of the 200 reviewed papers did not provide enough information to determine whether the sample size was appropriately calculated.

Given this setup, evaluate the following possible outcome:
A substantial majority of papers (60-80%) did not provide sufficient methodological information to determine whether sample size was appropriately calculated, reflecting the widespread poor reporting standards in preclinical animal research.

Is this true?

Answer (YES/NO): NO